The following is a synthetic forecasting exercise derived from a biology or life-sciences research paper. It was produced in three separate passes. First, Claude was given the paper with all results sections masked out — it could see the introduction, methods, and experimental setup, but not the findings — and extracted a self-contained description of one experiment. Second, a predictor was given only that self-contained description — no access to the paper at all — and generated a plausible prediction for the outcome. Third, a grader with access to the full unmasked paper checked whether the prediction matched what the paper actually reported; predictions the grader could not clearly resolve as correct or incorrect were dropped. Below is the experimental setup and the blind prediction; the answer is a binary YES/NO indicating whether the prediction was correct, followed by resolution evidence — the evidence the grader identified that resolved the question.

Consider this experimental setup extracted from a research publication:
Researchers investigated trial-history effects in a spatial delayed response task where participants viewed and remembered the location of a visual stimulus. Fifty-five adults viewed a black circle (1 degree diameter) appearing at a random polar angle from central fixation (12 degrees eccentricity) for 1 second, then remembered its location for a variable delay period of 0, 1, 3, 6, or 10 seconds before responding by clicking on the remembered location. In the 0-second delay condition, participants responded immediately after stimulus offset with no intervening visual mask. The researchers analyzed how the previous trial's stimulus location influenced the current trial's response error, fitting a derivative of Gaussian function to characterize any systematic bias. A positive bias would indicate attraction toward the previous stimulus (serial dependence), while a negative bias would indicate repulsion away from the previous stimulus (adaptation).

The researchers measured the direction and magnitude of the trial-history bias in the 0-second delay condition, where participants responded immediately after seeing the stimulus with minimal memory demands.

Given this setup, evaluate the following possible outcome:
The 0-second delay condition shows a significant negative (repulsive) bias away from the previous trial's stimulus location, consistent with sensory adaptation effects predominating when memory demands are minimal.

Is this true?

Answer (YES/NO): YES